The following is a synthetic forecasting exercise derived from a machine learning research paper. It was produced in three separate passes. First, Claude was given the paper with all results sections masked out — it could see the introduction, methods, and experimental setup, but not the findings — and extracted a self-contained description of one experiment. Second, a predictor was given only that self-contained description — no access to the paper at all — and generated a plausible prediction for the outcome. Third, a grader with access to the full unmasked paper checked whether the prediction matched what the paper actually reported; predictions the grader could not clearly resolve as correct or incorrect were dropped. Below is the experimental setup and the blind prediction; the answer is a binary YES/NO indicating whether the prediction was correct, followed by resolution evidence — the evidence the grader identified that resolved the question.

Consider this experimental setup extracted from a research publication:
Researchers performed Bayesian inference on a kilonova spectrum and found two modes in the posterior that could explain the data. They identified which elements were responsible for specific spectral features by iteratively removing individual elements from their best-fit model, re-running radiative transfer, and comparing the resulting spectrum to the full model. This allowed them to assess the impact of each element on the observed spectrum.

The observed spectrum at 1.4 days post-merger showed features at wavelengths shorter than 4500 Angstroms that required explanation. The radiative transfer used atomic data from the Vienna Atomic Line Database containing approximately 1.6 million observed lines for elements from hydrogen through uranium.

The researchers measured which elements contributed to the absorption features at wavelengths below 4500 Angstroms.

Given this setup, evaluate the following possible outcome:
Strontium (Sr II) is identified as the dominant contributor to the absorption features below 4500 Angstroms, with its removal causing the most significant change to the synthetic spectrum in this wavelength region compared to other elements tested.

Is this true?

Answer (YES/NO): NO